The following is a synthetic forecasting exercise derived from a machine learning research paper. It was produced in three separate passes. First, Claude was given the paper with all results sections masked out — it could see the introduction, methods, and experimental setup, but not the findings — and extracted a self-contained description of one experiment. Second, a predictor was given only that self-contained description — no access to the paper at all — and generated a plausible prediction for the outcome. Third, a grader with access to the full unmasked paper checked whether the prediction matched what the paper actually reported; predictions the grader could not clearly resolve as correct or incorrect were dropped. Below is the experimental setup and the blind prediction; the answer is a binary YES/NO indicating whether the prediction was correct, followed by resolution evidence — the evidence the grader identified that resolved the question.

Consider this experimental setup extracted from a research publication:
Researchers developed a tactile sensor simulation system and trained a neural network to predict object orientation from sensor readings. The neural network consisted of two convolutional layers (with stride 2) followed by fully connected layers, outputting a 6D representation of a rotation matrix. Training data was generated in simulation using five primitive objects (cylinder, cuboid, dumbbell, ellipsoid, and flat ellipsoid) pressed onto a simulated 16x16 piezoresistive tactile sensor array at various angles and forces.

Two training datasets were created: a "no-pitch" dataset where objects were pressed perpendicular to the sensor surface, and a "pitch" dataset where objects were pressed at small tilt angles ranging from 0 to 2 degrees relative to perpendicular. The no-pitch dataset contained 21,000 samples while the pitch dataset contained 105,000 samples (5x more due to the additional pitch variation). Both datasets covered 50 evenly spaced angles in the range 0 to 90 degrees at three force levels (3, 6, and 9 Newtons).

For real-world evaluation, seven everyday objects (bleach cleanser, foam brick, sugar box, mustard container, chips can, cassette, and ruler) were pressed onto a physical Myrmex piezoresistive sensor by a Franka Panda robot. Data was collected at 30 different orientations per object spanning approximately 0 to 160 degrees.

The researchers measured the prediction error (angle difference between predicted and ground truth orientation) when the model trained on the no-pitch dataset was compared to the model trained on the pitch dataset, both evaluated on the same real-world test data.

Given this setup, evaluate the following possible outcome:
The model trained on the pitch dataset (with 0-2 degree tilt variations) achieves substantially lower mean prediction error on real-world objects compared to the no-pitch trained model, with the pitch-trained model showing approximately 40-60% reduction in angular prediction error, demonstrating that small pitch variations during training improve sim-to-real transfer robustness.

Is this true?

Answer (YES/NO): NO